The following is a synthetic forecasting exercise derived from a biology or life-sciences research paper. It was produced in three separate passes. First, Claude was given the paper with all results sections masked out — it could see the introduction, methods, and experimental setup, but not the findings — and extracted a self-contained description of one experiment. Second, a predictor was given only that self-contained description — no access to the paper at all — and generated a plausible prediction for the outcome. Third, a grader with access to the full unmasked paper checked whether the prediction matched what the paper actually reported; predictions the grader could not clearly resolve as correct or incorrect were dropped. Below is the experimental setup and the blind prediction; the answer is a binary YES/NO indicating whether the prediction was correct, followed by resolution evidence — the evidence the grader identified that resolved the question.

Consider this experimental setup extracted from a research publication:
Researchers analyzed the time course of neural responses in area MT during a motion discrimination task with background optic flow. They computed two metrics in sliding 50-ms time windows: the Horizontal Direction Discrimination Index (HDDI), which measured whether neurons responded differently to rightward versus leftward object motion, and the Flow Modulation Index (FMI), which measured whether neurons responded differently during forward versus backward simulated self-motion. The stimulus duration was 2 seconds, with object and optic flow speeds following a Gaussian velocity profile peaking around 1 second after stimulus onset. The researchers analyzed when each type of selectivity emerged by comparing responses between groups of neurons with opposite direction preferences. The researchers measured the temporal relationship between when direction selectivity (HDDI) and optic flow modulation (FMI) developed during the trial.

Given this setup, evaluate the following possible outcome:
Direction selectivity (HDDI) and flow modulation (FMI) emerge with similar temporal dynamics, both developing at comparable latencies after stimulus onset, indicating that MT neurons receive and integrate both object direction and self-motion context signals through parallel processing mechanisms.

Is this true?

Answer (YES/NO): NO